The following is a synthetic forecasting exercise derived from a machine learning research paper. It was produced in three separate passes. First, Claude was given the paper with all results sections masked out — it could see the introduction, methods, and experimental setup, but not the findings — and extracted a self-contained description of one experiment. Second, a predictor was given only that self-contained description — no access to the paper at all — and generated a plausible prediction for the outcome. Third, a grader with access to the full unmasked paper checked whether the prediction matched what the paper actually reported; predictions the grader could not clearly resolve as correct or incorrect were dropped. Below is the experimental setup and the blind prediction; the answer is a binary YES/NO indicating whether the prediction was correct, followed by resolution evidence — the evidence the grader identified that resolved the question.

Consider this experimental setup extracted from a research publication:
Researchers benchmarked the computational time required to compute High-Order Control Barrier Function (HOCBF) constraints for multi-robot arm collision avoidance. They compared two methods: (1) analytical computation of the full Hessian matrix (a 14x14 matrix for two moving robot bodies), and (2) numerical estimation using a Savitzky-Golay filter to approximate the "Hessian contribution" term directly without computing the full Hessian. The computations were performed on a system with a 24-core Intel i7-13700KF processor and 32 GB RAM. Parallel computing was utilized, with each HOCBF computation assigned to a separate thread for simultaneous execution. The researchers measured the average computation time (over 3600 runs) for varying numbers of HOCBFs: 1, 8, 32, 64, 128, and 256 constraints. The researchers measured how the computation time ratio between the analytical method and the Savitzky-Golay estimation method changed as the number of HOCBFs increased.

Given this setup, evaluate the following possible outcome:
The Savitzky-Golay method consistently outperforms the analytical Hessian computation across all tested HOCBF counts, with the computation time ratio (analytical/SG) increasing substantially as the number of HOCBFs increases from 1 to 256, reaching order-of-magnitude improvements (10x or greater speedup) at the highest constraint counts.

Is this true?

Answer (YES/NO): NO